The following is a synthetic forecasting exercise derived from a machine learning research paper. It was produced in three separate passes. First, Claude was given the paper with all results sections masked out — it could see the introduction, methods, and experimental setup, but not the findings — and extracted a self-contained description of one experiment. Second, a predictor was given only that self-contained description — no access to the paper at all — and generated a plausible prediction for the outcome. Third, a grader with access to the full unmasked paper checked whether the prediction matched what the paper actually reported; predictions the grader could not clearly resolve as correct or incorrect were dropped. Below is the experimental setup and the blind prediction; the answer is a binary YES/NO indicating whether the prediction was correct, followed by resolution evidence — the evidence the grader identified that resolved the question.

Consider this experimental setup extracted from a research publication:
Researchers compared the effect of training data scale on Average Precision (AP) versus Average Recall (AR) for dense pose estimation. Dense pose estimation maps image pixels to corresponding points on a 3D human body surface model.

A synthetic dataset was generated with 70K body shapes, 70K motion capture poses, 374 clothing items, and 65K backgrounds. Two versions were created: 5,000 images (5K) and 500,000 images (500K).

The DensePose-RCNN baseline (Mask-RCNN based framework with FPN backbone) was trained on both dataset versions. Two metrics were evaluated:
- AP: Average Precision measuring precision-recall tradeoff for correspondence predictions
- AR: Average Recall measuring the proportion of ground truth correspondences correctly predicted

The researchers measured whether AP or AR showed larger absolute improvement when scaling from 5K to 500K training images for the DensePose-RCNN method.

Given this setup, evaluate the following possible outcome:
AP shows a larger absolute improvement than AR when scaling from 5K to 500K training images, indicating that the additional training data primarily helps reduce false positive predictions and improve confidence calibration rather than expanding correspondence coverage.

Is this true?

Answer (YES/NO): NO